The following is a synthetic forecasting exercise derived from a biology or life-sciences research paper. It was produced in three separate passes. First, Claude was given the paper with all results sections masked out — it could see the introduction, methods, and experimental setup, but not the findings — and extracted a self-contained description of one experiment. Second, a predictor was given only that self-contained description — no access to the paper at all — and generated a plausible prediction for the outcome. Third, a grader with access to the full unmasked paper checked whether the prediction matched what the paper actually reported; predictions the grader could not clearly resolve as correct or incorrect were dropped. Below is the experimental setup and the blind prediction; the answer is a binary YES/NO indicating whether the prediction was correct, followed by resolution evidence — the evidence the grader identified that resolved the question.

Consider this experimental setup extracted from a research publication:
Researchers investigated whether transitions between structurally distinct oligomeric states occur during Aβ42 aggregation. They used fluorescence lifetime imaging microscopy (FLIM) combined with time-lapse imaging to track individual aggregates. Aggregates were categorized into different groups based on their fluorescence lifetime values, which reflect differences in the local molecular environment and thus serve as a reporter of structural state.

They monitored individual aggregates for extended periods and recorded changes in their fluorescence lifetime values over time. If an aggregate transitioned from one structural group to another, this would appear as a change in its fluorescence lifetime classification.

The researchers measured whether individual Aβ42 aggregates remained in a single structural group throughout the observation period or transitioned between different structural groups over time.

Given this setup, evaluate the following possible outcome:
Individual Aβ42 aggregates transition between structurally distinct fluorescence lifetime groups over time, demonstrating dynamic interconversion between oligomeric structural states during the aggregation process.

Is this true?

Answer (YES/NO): NO